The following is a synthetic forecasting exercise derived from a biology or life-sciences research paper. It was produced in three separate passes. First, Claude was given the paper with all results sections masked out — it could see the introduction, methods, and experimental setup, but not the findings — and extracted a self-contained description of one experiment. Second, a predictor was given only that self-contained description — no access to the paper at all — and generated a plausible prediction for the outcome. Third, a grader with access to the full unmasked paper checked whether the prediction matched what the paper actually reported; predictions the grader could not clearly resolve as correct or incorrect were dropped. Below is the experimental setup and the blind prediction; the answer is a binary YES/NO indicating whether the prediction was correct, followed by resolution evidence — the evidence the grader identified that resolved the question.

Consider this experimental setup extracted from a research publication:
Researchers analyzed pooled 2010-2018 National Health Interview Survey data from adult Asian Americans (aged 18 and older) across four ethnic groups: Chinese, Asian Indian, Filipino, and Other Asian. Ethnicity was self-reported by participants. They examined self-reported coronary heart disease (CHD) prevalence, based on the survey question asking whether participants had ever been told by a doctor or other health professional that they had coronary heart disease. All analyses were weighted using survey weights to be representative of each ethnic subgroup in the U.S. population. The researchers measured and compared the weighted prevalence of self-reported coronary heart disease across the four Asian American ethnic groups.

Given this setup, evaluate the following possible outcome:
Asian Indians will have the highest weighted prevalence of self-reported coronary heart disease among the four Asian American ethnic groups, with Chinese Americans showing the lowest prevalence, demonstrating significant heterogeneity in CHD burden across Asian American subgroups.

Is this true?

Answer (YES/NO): NO